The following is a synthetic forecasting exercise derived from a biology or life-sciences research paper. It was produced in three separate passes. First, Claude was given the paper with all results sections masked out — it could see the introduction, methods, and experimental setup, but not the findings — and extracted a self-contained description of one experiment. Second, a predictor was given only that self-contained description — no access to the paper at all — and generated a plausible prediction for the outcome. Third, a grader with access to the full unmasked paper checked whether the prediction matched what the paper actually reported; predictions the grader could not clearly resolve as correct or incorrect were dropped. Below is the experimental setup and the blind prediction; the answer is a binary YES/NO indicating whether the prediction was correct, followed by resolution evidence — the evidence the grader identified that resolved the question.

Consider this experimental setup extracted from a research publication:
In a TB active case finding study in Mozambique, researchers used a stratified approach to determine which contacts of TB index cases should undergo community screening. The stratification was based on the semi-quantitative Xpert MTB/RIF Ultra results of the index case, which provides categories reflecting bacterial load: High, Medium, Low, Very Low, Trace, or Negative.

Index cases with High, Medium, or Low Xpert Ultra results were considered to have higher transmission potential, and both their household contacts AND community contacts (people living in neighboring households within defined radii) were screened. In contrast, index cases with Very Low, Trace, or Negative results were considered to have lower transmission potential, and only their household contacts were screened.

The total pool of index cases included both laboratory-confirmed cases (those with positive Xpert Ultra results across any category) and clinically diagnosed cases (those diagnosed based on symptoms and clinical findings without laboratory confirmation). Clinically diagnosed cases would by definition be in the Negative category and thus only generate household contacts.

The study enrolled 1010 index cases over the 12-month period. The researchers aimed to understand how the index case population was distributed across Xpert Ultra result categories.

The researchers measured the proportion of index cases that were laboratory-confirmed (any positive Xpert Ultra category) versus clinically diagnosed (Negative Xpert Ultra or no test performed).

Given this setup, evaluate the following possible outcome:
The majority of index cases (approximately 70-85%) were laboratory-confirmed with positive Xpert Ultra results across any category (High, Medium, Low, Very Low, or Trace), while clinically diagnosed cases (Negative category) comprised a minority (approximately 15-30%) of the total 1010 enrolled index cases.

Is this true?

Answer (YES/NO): NO